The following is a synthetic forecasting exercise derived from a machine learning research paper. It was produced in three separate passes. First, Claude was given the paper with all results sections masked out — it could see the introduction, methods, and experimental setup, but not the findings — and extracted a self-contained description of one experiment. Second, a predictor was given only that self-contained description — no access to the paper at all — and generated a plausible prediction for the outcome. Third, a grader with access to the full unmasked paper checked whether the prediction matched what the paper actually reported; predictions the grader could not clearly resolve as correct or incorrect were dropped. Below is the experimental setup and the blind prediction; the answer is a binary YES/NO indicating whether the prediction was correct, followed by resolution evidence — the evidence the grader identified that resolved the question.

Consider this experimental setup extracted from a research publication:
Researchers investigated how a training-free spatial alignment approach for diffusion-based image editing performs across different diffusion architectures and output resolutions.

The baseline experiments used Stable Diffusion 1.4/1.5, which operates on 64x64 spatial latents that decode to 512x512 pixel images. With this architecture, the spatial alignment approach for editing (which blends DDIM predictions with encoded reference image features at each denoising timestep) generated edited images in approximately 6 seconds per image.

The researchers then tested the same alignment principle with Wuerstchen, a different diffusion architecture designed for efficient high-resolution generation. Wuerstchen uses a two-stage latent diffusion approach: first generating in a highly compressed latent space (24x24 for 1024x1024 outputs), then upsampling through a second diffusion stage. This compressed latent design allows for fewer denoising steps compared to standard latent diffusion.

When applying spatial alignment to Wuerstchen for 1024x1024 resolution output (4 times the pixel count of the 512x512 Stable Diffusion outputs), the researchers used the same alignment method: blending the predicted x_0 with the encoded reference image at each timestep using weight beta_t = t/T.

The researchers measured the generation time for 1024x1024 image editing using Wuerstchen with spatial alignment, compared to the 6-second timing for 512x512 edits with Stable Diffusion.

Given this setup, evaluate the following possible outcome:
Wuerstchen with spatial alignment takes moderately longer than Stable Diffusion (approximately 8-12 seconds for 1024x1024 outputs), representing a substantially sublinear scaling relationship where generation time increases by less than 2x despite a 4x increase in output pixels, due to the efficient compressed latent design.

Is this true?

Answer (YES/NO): NO